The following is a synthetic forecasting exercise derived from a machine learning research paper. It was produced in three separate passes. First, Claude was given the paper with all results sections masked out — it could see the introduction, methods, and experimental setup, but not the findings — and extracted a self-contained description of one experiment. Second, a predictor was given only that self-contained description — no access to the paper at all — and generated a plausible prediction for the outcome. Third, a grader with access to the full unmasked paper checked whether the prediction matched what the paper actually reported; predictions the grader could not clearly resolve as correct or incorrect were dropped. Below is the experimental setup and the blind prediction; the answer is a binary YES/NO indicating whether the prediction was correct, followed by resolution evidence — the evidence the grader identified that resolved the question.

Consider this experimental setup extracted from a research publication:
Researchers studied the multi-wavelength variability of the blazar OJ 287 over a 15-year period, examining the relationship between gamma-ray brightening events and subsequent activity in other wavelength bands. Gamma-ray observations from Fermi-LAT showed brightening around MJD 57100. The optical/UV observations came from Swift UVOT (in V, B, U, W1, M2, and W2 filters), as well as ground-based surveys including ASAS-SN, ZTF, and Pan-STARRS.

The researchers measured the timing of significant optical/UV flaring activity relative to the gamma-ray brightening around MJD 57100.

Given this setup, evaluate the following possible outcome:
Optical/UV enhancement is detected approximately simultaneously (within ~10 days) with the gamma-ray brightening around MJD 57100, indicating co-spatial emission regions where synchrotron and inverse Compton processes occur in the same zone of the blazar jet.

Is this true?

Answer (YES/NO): NO